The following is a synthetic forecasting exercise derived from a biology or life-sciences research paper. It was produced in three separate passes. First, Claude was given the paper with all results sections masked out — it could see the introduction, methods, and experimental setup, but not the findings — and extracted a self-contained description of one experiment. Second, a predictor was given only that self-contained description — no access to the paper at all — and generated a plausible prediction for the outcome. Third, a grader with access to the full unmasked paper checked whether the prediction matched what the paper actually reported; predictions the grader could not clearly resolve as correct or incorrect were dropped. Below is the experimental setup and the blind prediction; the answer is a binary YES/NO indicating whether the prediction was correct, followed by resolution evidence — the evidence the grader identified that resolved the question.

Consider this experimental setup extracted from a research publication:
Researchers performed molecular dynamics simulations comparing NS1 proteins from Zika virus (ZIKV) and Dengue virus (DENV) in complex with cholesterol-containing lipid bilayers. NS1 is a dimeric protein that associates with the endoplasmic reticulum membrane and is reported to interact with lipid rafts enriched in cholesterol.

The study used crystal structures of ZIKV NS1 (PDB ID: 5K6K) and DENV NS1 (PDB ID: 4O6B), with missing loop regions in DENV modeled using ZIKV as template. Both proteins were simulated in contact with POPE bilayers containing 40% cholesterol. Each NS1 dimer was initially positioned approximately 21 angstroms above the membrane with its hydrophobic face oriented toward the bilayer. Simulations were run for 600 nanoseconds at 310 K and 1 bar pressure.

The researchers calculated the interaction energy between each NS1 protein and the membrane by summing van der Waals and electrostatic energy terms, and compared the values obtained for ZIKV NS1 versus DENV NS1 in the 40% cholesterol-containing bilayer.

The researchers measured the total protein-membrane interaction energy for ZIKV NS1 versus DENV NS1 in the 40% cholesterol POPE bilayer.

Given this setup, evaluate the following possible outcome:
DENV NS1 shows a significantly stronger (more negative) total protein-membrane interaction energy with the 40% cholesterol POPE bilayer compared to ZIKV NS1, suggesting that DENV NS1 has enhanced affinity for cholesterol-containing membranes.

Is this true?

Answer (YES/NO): NO